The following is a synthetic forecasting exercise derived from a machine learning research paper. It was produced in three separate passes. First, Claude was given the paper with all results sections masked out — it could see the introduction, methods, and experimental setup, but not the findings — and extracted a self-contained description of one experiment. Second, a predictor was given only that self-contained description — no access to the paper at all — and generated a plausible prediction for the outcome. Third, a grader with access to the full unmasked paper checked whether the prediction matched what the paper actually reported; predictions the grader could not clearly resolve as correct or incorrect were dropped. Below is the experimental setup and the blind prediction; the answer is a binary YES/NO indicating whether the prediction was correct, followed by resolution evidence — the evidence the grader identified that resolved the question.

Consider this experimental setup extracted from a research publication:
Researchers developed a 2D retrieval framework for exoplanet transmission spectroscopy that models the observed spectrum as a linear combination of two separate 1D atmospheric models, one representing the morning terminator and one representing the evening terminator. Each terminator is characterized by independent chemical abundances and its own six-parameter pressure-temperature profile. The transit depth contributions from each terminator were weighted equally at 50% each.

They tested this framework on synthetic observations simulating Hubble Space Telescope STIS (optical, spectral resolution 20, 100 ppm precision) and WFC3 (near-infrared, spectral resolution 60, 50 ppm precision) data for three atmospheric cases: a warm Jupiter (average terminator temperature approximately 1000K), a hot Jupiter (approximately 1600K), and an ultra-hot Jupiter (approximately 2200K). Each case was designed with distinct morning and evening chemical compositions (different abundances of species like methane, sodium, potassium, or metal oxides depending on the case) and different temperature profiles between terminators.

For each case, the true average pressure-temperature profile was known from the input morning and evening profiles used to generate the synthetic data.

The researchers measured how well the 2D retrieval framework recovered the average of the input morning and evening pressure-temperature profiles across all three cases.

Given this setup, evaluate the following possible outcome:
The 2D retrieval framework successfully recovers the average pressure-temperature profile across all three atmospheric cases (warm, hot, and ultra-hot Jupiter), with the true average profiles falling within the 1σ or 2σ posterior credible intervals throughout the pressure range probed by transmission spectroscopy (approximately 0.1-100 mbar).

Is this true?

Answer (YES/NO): YES